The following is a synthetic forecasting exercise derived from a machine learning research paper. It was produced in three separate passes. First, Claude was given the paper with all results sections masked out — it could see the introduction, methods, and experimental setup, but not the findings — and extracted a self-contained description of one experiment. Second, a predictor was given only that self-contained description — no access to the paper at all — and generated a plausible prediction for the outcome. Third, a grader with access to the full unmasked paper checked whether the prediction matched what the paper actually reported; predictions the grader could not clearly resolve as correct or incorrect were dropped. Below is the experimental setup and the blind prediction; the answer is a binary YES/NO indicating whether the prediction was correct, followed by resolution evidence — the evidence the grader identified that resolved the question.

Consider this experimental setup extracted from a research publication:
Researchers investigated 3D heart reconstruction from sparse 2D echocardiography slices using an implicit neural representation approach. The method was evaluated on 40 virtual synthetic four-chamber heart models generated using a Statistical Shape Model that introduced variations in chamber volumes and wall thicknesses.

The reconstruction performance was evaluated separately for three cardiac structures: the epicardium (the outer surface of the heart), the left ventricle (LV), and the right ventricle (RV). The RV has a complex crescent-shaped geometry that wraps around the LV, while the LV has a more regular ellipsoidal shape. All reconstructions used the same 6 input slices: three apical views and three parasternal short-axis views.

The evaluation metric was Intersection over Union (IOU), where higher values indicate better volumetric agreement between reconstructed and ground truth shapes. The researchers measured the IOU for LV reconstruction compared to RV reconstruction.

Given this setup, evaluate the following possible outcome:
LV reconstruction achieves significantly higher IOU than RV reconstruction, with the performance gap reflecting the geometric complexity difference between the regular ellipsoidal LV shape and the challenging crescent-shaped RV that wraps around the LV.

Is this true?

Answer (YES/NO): NO